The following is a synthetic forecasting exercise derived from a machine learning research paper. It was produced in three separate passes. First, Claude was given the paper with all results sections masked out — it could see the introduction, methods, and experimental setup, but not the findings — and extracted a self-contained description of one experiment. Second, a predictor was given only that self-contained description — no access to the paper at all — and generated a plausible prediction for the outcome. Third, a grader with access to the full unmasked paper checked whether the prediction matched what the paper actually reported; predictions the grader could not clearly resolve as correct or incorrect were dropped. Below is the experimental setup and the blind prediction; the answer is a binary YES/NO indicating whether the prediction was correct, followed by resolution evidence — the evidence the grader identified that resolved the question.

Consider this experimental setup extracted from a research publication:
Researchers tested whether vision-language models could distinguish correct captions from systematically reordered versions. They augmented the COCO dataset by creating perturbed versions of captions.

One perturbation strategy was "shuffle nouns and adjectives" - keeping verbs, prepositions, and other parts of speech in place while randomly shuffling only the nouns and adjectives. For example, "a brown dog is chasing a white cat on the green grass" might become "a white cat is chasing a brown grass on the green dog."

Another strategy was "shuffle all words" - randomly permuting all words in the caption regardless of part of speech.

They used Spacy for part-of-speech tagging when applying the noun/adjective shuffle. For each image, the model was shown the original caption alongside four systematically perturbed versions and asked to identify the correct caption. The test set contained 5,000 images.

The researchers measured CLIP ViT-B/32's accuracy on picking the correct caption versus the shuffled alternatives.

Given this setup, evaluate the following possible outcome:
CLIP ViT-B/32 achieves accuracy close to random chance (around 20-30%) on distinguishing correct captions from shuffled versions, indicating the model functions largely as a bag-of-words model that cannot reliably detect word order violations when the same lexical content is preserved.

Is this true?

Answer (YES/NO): NO